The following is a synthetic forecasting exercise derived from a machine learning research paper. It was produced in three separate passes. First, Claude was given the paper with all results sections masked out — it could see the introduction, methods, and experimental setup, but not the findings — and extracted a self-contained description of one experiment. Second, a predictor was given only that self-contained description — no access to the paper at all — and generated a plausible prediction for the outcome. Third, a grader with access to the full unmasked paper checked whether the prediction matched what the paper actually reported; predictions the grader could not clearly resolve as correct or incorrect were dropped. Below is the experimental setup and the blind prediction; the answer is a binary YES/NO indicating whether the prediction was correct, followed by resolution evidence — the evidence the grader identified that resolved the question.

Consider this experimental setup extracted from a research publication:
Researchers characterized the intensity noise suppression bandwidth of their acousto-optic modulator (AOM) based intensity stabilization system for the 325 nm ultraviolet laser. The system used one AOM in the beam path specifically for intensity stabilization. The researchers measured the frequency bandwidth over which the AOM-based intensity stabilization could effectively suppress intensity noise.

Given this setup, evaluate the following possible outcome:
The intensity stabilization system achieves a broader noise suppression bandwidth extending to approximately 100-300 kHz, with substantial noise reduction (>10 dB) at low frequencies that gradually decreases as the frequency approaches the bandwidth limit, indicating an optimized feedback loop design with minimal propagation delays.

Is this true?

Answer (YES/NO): NO